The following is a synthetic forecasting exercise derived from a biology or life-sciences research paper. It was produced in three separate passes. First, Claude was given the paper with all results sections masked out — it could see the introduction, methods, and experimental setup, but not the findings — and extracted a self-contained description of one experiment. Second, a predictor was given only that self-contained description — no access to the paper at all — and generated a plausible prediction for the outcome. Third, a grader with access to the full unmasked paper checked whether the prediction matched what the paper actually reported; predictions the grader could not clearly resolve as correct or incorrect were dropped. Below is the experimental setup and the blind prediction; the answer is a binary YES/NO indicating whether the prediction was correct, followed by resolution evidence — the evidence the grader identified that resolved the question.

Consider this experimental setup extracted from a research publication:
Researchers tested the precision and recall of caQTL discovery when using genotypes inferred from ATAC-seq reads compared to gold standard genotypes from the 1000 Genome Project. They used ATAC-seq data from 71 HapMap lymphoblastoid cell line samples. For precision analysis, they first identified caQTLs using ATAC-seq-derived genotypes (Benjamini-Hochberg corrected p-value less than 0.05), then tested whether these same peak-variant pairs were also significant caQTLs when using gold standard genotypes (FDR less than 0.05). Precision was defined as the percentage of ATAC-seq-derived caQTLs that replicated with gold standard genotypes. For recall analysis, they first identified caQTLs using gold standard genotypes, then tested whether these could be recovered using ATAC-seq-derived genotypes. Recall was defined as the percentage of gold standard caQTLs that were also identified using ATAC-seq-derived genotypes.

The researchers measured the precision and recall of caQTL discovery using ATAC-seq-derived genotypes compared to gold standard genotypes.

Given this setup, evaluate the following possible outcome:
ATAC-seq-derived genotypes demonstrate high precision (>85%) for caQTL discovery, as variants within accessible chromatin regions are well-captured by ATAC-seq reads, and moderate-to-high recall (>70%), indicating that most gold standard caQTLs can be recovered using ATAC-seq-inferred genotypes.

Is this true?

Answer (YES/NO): YES